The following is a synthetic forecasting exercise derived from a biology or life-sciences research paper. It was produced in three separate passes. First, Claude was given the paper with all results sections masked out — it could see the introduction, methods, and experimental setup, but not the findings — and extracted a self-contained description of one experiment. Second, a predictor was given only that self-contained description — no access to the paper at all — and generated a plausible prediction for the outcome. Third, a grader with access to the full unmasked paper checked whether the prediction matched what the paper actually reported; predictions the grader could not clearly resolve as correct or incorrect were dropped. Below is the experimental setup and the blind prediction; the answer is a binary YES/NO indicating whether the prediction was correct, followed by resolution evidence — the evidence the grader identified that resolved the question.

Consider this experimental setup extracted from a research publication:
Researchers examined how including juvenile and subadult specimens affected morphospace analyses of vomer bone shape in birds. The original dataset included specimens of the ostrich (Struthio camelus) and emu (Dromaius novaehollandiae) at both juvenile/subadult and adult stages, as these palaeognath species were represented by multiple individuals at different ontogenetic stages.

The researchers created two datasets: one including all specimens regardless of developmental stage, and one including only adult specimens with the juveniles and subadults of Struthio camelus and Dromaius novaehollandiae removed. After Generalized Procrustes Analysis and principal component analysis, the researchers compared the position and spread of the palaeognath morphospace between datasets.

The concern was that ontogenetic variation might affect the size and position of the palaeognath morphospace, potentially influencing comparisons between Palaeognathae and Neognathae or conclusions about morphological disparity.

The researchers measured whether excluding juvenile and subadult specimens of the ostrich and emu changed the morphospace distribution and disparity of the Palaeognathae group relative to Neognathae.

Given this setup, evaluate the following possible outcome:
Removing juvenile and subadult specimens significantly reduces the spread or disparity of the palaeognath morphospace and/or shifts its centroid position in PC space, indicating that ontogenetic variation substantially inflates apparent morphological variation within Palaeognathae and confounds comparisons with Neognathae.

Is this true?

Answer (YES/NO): NO